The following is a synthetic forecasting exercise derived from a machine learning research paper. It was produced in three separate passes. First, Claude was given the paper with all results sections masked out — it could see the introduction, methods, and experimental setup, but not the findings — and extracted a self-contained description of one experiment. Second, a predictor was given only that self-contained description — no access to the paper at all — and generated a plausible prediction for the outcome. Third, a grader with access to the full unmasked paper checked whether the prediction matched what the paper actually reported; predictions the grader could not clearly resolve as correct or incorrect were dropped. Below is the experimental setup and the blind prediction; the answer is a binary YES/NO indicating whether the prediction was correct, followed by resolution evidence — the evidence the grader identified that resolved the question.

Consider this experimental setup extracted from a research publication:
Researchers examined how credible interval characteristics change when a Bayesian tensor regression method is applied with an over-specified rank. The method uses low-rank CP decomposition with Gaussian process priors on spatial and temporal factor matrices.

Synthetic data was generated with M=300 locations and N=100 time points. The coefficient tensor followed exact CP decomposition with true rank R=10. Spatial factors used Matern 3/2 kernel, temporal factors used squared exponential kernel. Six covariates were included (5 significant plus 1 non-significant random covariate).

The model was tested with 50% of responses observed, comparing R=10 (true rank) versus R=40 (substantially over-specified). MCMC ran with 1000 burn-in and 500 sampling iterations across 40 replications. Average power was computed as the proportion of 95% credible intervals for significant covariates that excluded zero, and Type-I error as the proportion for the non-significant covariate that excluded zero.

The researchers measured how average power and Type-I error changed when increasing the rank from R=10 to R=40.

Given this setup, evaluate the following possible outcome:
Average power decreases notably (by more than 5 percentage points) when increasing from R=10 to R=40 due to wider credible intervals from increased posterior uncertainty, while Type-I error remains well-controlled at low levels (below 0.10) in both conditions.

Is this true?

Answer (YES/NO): NO